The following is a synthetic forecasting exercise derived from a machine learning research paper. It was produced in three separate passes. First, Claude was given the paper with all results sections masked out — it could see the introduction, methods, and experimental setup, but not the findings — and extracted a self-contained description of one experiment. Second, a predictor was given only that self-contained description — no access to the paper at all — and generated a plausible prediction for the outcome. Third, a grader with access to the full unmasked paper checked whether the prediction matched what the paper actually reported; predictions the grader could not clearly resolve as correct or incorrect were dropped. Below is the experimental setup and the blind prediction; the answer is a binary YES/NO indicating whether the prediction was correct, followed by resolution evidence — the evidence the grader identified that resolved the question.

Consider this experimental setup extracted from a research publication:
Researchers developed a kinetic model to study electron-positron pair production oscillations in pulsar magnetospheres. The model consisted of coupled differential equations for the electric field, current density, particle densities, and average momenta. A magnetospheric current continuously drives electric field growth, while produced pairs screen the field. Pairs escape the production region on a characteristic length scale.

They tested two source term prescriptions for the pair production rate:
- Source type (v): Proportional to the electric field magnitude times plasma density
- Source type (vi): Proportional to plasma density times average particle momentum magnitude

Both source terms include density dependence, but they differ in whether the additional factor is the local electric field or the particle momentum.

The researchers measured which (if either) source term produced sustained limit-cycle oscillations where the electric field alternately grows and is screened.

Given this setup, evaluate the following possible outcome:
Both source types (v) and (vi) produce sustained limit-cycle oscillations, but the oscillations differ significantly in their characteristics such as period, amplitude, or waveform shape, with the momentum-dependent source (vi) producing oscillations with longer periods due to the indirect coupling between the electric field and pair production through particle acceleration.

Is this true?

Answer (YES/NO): NO